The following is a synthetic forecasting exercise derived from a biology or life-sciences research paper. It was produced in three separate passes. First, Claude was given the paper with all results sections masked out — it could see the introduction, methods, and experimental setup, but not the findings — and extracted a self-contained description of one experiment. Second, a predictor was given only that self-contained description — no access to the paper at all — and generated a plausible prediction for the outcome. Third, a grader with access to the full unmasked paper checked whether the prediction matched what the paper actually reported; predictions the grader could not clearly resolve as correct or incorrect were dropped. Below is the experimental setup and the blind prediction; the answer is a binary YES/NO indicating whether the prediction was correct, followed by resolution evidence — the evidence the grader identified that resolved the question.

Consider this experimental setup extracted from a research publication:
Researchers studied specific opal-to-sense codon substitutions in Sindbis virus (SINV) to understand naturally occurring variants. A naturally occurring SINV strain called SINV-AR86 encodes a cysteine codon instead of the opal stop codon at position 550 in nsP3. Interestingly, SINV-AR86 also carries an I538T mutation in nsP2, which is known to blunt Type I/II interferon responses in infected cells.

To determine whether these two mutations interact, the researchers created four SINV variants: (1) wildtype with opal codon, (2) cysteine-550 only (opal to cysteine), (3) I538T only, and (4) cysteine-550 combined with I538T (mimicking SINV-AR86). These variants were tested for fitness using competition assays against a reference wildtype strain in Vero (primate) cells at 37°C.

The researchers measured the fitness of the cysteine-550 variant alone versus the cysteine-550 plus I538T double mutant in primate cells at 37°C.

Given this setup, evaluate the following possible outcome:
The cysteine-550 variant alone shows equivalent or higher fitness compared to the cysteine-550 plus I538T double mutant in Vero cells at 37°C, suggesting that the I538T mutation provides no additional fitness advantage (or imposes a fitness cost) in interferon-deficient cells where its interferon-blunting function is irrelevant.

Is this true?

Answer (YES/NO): NO